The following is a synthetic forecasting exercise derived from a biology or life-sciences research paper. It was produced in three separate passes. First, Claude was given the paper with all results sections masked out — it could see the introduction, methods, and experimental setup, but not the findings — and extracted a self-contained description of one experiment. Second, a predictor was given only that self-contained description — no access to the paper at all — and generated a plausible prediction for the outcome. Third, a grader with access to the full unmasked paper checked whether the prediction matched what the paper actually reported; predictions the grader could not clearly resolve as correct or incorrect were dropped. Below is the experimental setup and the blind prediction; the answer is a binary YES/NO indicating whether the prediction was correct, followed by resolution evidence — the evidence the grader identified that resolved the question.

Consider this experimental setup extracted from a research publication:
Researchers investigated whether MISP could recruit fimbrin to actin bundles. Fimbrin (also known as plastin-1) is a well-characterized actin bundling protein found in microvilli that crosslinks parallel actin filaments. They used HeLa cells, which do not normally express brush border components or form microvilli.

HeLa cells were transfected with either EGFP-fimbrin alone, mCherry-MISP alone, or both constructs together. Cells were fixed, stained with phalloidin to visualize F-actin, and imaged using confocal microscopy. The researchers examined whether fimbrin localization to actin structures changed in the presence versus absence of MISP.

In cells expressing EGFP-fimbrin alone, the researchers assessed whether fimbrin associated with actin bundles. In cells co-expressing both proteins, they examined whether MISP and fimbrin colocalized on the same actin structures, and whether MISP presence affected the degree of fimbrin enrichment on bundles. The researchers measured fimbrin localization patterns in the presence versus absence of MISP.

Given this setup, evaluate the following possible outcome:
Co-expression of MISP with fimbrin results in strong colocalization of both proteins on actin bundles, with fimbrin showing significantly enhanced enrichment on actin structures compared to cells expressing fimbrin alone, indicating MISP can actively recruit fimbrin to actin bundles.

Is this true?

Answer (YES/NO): YES